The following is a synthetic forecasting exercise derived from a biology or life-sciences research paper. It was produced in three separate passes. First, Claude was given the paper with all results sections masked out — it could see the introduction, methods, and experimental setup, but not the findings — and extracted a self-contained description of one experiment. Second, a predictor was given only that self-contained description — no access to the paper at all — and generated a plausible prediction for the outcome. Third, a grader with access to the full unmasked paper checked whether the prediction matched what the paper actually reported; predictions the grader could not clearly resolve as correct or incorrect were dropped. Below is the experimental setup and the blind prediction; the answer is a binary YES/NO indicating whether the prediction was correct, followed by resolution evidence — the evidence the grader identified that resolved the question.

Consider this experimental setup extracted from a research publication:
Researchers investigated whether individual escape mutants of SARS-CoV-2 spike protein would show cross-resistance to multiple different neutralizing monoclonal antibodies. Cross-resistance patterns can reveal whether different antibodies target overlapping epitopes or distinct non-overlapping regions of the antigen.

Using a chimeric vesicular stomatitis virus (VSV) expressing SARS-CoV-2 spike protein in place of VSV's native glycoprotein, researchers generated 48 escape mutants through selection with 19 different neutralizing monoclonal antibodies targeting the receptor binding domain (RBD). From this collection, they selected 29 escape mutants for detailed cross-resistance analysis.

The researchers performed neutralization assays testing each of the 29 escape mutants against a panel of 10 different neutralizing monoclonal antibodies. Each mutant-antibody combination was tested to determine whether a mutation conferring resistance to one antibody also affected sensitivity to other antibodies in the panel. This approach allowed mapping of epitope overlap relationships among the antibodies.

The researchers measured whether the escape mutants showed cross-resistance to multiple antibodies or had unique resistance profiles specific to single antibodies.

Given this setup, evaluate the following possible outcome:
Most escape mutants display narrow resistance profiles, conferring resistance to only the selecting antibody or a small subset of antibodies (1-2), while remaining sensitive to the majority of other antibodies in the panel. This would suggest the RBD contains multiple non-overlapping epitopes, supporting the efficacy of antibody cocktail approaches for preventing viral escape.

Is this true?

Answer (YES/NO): NO